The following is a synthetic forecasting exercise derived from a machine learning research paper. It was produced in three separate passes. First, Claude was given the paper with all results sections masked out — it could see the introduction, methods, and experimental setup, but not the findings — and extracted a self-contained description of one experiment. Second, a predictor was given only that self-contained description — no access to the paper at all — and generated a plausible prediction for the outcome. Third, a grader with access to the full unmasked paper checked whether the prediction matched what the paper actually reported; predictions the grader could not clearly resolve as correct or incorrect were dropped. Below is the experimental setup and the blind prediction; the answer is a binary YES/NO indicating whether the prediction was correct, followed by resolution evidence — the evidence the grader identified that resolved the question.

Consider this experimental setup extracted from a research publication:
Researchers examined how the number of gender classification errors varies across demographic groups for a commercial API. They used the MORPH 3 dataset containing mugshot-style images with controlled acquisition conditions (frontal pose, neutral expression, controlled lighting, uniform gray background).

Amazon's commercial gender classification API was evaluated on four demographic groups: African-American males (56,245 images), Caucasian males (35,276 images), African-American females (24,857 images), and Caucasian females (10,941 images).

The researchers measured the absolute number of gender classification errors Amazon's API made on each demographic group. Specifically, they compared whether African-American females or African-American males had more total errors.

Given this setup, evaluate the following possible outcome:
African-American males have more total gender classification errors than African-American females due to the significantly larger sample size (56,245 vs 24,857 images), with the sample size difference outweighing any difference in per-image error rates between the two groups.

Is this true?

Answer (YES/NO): NO